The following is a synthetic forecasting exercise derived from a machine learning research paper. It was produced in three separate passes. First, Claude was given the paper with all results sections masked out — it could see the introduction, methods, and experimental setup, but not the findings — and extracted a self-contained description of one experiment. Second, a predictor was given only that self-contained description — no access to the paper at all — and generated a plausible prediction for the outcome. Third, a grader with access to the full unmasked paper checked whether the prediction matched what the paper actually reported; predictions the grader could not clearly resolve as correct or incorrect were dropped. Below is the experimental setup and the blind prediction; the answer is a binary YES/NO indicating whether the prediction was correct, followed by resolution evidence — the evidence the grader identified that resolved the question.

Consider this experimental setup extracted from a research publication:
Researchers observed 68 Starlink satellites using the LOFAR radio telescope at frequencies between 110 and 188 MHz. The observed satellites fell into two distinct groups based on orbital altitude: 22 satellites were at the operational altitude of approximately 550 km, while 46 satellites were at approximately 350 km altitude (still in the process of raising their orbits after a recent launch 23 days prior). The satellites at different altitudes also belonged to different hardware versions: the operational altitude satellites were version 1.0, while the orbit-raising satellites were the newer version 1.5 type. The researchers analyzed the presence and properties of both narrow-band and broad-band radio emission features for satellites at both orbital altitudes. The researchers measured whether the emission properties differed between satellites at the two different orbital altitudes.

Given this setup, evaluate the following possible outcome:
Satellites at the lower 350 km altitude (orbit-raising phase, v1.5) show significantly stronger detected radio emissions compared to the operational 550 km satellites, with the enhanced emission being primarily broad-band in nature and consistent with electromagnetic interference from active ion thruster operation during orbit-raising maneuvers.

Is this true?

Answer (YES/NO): NO